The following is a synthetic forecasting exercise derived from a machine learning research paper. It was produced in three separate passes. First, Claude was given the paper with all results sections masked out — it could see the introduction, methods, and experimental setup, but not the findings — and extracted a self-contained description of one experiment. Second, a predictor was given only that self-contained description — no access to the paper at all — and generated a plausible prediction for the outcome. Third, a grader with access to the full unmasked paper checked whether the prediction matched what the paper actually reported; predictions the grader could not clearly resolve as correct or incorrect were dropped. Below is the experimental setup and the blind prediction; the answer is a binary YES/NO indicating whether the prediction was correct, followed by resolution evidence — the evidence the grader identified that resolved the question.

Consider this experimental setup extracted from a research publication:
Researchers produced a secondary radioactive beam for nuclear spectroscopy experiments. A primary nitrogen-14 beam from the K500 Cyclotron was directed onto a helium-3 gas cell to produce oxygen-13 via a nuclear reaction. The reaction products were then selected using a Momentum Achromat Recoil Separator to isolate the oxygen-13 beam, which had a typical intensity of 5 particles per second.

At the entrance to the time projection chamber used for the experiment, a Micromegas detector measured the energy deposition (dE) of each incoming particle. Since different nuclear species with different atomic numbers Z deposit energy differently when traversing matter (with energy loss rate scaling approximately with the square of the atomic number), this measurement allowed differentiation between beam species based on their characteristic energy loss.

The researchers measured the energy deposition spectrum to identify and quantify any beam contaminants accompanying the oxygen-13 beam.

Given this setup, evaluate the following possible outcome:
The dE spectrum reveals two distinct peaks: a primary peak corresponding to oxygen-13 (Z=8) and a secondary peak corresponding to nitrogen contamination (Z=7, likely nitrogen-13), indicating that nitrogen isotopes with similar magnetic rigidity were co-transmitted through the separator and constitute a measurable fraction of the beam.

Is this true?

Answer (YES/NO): NO